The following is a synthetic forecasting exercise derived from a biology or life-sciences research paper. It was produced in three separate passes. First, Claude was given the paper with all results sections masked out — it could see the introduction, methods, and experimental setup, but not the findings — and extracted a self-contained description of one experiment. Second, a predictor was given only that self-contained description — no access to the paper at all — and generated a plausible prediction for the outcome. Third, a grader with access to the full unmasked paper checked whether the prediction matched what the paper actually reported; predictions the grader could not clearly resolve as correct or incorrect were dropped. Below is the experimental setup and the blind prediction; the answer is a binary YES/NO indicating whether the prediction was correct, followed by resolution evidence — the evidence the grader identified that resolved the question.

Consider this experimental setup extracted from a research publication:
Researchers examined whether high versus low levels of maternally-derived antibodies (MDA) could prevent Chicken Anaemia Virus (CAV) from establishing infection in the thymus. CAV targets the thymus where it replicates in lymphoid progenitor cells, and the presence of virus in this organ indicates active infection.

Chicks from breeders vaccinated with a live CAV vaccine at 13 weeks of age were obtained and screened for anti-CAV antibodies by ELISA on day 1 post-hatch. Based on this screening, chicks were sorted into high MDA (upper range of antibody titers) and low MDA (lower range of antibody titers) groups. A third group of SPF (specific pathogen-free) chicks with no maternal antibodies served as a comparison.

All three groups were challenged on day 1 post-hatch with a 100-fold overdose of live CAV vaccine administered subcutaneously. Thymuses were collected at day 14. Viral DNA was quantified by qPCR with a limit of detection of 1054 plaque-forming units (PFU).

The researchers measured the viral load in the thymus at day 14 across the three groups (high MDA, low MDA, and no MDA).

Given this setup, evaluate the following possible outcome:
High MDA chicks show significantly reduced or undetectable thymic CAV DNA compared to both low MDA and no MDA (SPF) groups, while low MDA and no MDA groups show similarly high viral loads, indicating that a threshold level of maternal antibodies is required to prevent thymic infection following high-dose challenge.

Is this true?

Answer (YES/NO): NO